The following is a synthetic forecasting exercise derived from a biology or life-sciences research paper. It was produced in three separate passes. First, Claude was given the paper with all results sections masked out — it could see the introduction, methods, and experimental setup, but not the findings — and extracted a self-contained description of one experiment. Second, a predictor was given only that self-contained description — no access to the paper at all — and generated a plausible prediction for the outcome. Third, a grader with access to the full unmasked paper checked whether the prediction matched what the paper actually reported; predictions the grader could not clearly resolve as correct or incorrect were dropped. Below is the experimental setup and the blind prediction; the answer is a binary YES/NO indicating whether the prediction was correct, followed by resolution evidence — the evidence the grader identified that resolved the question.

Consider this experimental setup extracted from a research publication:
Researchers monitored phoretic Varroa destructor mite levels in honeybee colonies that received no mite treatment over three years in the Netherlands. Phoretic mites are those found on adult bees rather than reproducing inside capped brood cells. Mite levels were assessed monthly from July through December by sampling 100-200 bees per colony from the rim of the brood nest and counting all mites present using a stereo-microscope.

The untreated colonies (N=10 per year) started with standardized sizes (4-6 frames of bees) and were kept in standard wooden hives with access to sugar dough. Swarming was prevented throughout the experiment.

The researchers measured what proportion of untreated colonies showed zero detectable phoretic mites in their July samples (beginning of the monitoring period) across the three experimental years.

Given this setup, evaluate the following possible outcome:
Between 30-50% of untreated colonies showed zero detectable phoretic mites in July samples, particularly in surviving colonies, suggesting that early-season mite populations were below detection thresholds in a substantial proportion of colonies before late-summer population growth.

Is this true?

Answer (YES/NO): NO